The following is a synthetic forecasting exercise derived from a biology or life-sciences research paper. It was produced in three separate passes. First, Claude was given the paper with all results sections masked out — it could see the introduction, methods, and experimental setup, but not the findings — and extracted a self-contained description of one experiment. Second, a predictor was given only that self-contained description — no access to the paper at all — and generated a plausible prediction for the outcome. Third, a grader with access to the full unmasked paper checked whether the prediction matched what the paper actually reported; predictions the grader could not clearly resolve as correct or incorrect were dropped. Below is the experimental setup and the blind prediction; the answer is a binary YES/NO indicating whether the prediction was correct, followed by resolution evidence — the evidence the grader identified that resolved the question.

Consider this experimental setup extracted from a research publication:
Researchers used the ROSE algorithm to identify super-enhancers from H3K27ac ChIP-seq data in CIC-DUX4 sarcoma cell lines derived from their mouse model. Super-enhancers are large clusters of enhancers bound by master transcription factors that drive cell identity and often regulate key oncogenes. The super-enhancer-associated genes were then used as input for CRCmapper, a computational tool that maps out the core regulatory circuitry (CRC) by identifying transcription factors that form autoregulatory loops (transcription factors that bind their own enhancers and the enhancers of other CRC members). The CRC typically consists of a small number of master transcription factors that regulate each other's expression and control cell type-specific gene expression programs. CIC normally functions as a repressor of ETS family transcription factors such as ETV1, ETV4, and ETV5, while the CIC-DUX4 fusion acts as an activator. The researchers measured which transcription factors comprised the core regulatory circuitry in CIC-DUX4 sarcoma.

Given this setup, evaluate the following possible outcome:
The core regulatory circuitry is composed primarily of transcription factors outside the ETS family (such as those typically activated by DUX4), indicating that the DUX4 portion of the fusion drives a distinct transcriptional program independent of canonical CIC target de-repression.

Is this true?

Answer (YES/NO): NO